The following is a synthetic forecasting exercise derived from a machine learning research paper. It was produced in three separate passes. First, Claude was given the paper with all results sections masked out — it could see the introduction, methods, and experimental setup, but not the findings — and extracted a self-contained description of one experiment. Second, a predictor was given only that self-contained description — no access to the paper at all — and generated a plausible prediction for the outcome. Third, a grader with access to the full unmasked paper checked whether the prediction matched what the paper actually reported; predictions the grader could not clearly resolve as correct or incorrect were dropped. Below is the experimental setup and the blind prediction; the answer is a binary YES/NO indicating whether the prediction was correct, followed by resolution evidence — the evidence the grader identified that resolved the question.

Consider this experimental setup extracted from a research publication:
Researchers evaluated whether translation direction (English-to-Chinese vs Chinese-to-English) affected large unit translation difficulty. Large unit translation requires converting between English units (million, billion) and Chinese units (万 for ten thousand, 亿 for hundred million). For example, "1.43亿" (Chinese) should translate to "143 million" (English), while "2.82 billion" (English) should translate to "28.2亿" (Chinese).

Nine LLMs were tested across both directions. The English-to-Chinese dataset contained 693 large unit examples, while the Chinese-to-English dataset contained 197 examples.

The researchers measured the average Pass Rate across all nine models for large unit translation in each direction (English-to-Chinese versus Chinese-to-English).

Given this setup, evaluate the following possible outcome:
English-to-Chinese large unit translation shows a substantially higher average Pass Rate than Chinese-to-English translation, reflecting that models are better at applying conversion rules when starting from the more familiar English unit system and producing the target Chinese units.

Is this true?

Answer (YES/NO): NO